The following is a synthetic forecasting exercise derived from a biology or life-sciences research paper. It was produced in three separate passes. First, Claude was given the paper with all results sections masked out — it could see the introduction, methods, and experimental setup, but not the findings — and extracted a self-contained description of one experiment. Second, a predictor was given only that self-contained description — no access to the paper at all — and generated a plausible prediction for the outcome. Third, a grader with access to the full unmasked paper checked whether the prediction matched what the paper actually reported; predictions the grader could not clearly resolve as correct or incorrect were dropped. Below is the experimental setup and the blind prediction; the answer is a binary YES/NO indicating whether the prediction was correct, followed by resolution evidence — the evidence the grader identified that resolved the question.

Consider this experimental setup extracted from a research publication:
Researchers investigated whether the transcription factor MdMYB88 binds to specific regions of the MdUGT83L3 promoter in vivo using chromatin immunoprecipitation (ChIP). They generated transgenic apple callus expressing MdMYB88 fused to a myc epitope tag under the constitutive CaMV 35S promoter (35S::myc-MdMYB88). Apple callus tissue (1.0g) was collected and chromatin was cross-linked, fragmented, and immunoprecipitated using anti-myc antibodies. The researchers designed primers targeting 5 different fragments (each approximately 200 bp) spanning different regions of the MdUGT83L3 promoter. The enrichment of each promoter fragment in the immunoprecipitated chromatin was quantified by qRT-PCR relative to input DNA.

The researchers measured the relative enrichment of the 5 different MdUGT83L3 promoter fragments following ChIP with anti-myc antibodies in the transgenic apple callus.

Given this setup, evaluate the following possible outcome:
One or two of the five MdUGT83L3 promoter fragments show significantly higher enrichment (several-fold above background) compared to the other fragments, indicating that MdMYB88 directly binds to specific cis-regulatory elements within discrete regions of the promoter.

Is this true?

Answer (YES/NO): YES